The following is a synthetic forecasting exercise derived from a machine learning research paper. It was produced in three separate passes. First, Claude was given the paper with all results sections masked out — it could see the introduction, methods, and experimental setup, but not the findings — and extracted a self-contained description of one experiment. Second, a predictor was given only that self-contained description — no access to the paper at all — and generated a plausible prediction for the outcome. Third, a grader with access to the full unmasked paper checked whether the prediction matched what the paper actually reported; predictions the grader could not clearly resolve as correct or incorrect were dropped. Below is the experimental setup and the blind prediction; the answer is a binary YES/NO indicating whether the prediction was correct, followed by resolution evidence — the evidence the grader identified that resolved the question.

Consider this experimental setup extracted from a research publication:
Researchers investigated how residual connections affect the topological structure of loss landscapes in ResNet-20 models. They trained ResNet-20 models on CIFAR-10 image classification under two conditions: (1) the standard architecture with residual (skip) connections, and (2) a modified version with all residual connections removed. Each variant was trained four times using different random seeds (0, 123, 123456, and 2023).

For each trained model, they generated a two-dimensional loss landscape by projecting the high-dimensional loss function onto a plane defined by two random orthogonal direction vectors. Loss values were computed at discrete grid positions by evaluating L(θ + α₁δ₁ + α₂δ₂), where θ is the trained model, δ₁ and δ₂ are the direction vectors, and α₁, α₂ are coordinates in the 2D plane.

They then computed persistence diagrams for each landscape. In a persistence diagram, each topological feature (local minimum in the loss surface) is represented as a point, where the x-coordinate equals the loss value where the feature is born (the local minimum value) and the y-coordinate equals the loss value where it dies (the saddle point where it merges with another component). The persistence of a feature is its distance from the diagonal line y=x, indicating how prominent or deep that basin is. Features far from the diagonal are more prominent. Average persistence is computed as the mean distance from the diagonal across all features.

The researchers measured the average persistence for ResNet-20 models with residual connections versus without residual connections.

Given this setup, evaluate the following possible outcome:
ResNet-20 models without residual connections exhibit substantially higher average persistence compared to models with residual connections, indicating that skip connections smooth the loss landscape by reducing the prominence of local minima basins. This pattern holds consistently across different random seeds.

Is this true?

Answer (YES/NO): NO